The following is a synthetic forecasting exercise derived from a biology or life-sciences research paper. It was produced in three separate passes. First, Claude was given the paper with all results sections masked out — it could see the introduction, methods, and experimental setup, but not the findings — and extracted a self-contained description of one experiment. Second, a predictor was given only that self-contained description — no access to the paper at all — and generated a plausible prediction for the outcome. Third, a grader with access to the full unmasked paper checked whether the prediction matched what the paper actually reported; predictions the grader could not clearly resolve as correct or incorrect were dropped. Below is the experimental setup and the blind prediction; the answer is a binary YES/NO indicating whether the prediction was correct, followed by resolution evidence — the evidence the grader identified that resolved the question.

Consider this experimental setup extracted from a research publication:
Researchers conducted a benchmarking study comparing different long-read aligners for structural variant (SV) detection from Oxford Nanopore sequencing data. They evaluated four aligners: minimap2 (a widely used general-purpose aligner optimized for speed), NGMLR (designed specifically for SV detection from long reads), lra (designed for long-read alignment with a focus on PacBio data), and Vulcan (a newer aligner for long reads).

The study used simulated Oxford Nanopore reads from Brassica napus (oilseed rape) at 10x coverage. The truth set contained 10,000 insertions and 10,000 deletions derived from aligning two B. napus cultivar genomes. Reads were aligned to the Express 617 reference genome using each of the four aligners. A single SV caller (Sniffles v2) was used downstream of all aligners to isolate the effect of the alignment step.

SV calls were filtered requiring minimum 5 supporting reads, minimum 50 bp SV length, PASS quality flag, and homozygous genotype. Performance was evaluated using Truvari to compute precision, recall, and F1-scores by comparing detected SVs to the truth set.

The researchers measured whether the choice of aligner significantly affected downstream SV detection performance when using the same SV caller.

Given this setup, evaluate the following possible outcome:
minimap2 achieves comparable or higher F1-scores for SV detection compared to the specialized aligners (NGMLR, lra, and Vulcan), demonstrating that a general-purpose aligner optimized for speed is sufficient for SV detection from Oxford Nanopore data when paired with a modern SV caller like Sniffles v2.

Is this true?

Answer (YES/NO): YES